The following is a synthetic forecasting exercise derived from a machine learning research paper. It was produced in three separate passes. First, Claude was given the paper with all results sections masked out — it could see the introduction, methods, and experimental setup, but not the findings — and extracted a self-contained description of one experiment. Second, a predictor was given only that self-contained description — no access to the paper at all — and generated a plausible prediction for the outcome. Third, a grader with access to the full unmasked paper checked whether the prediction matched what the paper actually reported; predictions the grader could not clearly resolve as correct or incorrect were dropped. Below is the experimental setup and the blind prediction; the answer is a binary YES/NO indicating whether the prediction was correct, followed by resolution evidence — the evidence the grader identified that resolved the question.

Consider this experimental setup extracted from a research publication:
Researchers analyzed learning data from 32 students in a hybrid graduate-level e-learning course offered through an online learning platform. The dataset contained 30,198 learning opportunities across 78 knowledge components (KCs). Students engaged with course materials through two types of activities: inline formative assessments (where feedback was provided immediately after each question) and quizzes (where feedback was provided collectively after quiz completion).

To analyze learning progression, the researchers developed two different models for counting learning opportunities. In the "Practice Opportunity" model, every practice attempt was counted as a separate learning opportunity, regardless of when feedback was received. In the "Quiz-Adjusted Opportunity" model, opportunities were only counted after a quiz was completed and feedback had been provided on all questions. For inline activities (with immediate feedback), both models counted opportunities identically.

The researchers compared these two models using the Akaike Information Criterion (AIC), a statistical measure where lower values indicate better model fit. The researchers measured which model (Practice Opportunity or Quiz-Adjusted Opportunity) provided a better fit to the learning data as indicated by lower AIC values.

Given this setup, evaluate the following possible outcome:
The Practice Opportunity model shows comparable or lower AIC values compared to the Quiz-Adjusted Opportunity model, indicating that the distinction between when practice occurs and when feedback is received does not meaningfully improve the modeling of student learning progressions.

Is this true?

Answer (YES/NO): NO